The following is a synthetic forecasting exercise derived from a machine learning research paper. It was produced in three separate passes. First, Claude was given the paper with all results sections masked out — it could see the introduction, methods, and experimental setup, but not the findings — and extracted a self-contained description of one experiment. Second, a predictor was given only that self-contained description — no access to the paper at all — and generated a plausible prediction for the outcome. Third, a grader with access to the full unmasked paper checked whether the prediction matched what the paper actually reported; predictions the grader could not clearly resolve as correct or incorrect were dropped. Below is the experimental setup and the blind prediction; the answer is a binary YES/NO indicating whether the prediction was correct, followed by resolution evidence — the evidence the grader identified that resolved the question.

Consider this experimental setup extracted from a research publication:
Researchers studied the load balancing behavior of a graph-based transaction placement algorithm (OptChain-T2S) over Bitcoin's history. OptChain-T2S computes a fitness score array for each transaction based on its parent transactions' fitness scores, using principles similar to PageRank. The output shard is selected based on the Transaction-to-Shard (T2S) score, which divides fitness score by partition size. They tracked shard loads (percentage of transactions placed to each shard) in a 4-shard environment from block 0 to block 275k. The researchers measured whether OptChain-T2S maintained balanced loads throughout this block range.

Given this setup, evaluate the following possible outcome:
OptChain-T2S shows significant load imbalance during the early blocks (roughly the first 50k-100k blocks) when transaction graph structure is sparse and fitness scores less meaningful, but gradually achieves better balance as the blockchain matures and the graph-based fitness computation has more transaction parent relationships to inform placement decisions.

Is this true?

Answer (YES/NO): NO